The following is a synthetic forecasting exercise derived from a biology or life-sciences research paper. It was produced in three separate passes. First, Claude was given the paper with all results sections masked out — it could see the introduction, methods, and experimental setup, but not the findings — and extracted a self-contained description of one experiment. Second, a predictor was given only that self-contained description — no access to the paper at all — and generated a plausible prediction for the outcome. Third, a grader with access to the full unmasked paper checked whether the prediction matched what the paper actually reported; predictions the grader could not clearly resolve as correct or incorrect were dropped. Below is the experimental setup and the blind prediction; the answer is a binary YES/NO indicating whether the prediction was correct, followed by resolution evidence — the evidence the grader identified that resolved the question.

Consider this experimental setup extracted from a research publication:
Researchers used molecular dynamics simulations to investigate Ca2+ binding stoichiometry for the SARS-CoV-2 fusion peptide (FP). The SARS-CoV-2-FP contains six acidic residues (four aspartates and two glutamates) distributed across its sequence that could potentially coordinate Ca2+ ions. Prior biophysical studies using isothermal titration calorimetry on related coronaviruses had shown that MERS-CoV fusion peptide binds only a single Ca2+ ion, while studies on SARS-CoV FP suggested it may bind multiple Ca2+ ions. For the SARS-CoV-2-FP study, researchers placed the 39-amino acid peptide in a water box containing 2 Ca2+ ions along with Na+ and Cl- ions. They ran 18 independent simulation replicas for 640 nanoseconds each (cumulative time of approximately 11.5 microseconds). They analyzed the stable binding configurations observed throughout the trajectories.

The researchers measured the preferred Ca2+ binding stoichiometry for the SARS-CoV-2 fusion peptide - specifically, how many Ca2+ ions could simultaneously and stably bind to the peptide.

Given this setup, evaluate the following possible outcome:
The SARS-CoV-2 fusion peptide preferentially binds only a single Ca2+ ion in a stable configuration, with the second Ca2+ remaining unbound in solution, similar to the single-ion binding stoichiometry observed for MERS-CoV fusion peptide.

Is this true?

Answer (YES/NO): NO